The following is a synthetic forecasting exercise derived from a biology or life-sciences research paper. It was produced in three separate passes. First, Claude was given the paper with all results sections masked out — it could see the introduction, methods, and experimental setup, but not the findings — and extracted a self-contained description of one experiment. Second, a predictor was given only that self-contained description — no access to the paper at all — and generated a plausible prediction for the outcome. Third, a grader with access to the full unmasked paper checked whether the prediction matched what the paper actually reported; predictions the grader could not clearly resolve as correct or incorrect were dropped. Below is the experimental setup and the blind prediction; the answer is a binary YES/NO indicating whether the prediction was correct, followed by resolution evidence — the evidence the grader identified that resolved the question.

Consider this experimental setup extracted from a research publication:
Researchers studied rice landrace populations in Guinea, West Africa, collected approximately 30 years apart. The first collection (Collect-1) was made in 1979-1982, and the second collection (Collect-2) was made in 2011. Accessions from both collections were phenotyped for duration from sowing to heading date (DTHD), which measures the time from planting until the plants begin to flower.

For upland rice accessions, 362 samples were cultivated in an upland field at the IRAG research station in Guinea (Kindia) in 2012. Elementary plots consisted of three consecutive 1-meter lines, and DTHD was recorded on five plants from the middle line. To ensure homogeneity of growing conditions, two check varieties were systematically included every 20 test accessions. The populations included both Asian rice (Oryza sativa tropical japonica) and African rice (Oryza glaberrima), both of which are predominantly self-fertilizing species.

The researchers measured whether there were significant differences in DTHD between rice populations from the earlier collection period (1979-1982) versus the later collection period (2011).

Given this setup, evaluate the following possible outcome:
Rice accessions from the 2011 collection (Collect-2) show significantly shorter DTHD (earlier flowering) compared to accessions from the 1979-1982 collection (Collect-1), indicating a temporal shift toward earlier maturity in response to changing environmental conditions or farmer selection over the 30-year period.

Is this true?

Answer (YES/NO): YES